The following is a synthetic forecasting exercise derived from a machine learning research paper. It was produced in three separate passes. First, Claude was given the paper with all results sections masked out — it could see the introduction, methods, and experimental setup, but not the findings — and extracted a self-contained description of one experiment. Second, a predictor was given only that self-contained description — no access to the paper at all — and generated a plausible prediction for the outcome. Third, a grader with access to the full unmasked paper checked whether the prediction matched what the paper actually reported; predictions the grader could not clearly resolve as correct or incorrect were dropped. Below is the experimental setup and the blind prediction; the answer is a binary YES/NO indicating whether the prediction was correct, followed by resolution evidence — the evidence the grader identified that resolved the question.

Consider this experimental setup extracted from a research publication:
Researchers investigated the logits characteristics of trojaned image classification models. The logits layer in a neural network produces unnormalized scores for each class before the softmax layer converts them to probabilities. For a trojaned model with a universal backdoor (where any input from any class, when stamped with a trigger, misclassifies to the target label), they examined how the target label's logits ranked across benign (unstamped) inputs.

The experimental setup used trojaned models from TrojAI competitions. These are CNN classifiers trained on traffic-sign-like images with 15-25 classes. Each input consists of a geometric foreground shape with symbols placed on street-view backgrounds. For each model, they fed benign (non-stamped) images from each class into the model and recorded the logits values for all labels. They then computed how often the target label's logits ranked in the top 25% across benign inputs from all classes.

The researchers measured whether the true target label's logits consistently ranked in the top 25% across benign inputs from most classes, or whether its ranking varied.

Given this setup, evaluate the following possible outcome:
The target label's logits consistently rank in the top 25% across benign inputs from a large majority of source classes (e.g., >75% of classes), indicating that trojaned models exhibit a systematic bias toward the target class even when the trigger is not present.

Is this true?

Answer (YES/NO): NO